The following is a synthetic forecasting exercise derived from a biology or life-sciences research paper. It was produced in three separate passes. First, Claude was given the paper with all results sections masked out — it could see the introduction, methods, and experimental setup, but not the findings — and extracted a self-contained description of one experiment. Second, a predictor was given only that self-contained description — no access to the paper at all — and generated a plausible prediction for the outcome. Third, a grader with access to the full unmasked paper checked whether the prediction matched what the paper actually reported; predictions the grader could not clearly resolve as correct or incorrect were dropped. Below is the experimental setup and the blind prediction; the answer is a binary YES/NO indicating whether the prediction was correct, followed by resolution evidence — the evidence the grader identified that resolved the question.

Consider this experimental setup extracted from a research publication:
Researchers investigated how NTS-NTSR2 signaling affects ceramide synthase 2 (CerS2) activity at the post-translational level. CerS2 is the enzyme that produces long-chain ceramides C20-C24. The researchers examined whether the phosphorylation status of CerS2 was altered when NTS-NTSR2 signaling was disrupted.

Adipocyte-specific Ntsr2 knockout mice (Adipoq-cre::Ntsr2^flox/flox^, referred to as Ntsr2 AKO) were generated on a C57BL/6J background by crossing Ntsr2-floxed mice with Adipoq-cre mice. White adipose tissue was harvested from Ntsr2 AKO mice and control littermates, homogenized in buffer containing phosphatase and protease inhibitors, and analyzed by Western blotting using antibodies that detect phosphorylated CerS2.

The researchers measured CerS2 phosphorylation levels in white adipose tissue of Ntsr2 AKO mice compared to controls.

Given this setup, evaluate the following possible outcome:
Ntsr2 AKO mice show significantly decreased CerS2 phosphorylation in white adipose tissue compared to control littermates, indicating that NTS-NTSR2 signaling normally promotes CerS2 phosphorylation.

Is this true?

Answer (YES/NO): NO